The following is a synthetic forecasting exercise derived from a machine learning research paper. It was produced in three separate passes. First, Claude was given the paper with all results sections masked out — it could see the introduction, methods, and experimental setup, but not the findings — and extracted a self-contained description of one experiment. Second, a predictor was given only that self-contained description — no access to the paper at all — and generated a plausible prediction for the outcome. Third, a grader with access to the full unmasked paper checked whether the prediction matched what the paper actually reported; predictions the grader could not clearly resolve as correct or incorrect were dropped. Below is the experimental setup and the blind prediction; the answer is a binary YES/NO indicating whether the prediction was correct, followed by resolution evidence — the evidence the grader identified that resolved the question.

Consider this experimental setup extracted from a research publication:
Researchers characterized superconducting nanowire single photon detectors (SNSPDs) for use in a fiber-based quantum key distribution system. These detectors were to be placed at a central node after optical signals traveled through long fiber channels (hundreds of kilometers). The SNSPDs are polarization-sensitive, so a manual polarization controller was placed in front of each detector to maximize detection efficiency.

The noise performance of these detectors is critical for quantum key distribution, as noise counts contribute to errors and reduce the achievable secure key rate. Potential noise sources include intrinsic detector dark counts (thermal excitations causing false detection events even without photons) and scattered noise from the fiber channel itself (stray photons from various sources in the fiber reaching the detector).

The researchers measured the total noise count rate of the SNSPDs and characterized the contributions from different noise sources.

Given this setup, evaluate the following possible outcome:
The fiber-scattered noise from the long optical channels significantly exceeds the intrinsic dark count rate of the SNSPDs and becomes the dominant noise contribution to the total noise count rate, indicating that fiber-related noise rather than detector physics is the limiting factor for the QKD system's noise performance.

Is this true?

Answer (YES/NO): NO